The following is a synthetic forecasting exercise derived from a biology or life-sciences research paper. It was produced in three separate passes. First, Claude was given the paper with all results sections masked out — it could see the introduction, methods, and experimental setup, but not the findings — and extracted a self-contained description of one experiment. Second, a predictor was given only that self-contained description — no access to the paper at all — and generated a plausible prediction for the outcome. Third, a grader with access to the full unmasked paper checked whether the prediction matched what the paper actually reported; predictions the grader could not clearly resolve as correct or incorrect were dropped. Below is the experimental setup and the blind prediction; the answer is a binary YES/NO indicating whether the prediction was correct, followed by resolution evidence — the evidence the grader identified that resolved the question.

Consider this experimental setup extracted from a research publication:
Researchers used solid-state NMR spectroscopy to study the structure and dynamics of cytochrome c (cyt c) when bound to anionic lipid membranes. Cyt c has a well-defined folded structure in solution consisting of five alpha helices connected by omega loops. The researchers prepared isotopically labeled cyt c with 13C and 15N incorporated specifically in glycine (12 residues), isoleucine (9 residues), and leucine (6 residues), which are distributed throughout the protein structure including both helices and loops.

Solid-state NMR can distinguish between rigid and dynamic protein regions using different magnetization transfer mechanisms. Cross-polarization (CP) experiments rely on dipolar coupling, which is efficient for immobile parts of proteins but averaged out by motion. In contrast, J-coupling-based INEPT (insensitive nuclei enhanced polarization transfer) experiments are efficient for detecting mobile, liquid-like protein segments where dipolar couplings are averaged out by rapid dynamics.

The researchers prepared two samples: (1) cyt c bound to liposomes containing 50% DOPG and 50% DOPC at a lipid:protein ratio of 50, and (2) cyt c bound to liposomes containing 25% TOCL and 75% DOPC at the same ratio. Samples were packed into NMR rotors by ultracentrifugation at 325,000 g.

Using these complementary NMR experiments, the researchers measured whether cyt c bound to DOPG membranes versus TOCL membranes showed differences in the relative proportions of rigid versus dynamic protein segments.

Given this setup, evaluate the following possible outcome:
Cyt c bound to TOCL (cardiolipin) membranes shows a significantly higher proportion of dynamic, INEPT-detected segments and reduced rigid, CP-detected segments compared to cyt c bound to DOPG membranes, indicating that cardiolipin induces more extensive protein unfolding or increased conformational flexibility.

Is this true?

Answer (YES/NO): NO